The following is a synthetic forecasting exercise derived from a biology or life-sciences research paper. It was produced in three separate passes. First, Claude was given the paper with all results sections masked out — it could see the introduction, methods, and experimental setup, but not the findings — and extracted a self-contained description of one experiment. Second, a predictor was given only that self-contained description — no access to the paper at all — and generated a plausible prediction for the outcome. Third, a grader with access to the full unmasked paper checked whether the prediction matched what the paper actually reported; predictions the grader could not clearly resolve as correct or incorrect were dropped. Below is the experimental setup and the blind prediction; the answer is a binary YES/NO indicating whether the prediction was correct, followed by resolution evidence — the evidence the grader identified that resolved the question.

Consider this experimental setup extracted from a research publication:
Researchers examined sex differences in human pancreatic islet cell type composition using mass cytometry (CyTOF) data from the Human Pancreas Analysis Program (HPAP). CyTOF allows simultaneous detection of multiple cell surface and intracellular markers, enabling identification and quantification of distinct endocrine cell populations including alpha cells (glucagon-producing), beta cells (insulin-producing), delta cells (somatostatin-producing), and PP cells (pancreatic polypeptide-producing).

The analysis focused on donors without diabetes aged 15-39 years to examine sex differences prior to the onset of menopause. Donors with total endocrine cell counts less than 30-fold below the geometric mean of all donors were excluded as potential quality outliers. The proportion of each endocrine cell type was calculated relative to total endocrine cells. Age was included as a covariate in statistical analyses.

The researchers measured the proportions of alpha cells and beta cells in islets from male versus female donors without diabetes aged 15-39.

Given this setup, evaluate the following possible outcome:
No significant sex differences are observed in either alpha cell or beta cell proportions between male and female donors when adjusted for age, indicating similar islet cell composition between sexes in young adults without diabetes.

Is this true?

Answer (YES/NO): NO